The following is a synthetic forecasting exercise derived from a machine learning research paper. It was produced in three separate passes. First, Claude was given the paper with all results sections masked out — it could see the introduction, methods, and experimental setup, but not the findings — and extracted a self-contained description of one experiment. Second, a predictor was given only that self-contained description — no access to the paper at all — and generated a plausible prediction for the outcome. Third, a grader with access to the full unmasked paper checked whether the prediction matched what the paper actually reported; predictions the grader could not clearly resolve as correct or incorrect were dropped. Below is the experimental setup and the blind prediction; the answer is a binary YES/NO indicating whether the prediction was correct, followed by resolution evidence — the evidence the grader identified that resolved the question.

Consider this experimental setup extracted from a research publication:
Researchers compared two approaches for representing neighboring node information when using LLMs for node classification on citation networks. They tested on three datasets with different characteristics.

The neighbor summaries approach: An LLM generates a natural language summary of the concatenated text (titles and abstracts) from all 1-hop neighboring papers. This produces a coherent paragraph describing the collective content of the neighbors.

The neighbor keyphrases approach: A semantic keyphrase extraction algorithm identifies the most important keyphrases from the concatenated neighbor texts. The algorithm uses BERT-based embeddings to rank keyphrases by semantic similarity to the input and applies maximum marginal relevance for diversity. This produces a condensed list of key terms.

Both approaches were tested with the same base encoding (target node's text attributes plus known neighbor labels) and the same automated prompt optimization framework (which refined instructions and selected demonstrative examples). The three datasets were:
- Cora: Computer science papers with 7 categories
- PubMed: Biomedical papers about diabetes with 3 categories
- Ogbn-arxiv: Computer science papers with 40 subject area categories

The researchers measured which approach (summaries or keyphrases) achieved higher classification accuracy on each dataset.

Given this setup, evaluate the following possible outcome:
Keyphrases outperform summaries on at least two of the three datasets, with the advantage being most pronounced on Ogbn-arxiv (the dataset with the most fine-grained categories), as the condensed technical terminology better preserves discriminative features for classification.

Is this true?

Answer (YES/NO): NO